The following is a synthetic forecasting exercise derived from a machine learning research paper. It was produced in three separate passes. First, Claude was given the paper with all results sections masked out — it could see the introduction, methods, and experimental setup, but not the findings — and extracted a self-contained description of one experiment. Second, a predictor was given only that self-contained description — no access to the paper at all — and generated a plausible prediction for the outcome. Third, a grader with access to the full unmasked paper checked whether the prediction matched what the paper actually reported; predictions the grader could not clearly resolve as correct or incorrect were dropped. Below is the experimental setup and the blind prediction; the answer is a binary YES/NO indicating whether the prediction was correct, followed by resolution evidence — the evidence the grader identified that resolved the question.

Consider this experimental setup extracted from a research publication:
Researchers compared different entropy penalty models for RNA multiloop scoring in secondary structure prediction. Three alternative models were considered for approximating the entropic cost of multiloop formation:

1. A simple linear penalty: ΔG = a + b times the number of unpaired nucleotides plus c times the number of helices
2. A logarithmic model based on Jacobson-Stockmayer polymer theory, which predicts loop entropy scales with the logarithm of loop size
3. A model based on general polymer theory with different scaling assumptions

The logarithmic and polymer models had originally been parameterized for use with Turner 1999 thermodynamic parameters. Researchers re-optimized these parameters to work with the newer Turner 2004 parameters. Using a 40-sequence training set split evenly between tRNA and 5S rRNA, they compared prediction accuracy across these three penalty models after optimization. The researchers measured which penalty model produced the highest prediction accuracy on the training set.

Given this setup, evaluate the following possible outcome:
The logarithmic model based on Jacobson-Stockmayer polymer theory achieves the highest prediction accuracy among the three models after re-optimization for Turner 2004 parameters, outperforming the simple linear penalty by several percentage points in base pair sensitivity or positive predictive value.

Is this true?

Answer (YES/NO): NO